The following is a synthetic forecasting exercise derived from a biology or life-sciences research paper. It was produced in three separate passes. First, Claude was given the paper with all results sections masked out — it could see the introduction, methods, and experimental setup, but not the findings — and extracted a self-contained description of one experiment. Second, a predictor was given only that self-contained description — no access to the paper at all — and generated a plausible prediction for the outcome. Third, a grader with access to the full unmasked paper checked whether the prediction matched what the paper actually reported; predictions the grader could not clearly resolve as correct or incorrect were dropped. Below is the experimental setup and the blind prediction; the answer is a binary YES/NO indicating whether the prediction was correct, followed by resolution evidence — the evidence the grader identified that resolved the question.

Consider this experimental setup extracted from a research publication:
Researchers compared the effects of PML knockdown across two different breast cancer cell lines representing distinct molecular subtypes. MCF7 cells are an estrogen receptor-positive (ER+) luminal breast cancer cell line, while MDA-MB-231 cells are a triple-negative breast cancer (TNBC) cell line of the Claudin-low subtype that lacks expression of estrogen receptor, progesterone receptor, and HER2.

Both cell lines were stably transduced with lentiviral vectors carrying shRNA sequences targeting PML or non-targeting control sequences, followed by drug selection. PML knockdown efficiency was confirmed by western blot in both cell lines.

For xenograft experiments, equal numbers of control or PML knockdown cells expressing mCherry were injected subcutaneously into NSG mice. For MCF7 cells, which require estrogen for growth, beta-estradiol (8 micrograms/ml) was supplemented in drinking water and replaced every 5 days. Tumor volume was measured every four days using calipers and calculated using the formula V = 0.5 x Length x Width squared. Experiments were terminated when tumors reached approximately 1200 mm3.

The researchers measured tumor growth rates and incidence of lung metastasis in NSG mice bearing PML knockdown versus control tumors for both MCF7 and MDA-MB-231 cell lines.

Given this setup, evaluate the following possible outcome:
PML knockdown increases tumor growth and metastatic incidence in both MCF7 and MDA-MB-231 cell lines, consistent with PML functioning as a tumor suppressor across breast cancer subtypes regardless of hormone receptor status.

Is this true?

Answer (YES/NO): NO